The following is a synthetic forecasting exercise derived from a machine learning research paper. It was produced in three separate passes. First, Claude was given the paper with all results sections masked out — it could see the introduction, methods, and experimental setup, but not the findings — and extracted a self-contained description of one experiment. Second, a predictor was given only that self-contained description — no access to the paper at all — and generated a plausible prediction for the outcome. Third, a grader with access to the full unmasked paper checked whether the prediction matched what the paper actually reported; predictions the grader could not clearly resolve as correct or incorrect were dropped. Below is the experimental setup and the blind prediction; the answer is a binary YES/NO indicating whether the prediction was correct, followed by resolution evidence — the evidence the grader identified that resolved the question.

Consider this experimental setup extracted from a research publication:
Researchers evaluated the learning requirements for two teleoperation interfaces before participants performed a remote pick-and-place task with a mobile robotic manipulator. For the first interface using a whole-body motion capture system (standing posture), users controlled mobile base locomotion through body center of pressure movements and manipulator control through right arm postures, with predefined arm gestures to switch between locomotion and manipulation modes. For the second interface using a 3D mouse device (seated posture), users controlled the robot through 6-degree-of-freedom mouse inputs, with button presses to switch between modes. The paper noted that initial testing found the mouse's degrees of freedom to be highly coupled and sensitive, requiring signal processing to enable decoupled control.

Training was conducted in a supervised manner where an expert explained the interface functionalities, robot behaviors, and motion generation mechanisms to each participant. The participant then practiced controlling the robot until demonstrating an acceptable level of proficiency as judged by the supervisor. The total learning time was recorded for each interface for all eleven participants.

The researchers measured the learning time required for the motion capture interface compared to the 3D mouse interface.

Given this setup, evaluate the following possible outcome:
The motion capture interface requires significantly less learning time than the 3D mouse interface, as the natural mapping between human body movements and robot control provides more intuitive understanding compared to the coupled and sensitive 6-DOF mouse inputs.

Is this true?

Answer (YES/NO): NO